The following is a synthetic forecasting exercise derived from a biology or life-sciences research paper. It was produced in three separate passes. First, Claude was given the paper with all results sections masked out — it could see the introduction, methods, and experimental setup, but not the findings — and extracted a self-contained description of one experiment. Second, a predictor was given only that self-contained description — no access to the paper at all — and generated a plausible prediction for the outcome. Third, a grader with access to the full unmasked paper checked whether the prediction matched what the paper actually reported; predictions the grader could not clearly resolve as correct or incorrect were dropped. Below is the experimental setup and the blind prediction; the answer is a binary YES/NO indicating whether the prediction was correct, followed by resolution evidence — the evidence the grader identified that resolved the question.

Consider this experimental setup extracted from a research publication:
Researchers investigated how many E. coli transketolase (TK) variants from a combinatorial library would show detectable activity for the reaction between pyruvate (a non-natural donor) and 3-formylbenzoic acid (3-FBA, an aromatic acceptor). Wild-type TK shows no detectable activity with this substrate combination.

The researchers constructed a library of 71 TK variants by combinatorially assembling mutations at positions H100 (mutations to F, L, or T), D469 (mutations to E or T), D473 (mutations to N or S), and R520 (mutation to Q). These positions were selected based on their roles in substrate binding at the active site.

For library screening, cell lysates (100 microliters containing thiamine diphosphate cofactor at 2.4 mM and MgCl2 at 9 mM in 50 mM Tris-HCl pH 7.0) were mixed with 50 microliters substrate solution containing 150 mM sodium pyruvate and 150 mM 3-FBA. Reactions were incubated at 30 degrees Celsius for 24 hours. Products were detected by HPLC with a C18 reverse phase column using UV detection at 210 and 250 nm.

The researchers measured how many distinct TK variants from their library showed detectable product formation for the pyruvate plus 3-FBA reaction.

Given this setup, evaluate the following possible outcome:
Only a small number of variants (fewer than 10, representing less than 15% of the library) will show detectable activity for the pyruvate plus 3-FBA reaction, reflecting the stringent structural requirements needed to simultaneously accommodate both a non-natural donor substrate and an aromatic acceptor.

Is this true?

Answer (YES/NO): YES